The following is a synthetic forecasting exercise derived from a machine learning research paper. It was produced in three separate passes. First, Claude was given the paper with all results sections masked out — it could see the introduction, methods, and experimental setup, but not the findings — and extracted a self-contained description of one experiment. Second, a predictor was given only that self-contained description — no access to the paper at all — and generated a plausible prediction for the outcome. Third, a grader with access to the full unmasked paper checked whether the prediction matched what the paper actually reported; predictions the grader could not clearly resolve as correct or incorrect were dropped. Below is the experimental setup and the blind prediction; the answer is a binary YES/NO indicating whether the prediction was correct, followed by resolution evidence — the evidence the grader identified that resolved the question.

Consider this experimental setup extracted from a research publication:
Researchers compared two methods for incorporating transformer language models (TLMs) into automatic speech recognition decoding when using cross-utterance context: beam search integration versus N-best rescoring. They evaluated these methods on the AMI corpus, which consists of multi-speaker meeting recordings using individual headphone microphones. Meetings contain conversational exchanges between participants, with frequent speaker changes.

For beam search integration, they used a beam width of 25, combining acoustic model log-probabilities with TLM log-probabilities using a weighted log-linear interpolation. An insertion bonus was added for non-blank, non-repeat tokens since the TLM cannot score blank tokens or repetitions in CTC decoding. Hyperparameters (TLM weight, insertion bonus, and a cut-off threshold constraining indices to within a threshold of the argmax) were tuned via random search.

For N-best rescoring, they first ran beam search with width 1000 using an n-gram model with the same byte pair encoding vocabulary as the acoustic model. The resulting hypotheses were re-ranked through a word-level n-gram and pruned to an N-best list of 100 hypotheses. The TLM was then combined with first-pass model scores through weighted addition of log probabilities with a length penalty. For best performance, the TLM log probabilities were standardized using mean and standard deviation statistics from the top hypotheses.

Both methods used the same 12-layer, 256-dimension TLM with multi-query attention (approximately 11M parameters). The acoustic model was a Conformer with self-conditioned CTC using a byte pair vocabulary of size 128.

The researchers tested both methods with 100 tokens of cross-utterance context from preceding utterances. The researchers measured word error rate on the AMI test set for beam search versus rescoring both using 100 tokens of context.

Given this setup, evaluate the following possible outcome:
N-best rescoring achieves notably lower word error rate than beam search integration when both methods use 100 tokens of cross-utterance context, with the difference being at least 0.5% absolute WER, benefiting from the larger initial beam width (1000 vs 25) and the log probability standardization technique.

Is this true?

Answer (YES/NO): NO